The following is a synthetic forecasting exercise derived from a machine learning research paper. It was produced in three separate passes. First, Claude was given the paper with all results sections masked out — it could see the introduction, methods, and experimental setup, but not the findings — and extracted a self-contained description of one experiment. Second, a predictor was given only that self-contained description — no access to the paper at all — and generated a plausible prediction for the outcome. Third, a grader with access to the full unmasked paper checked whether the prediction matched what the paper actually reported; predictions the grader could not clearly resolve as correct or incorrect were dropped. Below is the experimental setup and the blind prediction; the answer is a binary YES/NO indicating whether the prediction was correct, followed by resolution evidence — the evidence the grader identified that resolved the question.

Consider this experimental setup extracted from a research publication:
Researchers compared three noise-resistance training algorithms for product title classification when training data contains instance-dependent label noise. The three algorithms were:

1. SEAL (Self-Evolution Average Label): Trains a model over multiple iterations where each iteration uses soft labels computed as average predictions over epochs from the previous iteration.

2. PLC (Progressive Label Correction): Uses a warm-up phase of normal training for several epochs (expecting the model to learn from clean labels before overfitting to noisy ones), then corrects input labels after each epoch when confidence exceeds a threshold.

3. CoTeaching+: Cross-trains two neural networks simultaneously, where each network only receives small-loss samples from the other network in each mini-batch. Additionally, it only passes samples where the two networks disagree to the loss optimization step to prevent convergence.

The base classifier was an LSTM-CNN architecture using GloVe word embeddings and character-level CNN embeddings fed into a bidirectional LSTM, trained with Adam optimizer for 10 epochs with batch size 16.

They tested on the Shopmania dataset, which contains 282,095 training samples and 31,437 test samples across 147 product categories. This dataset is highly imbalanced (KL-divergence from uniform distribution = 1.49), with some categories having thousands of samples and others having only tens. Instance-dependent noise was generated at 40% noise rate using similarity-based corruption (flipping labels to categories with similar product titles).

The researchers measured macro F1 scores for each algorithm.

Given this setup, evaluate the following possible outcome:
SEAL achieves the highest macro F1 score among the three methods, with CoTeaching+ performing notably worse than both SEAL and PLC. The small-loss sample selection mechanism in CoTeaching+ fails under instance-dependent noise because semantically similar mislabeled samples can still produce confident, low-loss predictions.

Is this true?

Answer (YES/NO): NO